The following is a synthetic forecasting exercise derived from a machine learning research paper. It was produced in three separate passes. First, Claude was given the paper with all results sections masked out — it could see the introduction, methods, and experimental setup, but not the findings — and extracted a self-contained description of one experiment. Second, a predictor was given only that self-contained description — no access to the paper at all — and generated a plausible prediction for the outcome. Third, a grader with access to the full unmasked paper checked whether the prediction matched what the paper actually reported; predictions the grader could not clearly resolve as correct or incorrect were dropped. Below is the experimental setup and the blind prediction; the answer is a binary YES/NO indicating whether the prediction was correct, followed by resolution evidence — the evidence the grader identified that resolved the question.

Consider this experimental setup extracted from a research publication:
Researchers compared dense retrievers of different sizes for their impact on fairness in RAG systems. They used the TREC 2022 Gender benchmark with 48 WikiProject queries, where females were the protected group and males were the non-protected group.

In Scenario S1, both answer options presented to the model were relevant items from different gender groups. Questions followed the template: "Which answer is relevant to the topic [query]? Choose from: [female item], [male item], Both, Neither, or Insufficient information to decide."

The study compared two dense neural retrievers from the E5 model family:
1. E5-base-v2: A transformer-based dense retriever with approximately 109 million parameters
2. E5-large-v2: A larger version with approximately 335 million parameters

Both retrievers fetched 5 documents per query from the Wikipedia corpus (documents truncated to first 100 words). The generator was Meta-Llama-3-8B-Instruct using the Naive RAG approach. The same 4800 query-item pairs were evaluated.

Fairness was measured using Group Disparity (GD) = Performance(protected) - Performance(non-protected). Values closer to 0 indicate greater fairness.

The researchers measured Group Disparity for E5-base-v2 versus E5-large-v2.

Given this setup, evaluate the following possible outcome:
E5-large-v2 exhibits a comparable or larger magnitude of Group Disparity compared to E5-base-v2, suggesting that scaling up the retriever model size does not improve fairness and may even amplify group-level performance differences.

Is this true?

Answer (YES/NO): YES